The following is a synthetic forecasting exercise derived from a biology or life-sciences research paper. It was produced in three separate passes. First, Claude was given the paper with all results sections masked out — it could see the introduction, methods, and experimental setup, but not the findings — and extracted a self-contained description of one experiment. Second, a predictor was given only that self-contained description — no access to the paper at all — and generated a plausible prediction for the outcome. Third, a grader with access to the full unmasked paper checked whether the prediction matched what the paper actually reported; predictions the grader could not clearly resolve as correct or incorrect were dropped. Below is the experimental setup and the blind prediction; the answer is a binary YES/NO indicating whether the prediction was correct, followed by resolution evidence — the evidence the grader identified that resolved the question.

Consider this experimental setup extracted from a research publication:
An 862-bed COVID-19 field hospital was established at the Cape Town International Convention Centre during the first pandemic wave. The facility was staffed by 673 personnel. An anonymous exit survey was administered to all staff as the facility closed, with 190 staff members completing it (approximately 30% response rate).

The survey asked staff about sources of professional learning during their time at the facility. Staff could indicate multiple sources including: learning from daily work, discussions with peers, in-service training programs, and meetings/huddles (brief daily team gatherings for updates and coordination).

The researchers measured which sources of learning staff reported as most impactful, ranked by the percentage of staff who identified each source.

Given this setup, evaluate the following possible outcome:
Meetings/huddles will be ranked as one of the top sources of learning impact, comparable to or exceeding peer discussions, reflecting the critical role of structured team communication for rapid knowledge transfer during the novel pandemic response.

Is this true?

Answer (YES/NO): NO